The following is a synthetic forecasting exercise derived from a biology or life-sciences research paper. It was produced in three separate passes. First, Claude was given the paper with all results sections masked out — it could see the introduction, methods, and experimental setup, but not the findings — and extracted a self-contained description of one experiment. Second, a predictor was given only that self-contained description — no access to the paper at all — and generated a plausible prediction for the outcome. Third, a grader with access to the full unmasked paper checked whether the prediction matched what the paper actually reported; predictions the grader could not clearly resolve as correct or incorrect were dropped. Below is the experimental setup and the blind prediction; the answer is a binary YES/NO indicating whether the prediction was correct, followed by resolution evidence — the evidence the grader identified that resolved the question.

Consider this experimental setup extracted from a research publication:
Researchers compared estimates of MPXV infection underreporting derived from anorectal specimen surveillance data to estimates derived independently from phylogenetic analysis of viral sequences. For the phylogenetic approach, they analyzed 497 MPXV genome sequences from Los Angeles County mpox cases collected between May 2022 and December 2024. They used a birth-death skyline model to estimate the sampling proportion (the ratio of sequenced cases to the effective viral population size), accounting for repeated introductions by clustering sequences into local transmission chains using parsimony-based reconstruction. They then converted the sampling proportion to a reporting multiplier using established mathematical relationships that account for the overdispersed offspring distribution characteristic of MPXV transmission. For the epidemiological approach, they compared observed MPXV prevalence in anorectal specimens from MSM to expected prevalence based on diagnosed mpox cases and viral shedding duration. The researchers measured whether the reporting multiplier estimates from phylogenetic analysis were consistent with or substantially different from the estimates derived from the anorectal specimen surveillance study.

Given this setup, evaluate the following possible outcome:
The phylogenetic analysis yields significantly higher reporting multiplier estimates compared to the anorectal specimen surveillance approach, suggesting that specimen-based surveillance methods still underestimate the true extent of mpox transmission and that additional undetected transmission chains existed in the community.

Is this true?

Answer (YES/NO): NO